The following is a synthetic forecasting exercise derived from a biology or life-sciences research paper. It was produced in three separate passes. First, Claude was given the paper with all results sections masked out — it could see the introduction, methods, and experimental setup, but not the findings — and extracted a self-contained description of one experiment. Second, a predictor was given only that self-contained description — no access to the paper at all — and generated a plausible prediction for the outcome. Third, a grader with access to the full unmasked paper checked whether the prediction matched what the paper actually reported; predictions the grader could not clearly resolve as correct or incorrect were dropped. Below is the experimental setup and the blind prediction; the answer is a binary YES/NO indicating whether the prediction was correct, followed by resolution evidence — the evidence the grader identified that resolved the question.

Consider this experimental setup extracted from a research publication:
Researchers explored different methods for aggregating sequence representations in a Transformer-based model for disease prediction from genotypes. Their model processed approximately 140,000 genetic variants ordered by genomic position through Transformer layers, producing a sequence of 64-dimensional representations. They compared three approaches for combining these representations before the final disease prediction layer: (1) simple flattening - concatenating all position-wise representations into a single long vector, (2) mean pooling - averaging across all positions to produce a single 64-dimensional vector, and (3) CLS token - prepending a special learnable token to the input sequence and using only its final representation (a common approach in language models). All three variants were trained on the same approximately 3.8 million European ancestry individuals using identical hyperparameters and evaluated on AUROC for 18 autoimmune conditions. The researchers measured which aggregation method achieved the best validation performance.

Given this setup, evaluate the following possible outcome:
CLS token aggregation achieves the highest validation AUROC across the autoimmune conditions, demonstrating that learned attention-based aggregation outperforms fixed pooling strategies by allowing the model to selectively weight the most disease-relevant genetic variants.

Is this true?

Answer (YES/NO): NO